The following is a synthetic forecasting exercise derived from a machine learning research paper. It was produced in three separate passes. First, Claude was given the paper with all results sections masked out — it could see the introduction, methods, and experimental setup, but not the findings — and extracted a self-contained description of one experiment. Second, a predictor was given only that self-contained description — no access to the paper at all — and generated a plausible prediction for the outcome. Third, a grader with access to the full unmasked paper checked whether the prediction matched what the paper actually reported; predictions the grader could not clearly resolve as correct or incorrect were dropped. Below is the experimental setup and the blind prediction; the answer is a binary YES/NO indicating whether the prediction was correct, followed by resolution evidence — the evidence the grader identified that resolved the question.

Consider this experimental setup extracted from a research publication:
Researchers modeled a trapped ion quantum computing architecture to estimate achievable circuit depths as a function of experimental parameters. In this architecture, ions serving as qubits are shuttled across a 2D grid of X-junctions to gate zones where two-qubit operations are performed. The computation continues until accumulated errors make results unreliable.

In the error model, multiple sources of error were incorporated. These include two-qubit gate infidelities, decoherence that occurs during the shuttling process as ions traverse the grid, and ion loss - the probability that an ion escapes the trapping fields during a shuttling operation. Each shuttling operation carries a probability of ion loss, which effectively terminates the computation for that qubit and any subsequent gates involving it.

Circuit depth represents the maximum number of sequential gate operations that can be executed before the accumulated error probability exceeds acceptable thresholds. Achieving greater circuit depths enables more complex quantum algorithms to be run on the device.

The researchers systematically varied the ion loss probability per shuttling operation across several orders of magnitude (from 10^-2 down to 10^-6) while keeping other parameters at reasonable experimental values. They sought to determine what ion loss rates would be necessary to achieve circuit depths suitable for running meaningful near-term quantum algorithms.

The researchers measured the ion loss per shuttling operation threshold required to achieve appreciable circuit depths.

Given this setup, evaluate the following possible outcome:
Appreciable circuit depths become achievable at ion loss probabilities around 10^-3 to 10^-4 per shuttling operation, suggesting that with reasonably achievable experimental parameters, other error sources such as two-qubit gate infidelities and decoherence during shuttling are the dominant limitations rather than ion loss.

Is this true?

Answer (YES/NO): NO